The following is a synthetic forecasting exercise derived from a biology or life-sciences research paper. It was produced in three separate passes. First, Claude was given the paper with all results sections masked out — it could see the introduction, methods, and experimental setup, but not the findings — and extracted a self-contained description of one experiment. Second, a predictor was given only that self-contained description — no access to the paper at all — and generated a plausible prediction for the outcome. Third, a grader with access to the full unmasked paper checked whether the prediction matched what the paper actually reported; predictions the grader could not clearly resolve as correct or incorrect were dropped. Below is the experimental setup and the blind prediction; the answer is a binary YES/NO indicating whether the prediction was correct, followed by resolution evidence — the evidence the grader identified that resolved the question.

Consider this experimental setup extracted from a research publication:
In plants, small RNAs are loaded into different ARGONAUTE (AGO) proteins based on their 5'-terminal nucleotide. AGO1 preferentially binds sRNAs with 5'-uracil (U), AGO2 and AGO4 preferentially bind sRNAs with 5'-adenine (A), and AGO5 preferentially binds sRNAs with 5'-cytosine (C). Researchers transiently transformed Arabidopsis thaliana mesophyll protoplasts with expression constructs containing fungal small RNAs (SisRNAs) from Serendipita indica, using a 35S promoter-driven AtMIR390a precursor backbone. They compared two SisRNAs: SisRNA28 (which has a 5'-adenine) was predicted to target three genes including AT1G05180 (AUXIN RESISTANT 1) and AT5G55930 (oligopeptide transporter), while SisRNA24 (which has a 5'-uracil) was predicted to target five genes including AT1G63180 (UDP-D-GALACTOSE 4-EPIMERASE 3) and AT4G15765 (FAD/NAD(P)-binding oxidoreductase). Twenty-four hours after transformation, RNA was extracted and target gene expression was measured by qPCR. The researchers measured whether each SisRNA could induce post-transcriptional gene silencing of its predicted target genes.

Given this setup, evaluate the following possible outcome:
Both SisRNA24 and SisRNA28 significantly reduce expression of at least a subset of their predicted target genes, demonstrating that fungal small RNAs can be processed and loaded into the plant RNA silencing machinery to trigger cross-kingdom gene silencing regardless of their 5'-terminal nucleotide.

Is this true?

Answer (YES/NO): NO